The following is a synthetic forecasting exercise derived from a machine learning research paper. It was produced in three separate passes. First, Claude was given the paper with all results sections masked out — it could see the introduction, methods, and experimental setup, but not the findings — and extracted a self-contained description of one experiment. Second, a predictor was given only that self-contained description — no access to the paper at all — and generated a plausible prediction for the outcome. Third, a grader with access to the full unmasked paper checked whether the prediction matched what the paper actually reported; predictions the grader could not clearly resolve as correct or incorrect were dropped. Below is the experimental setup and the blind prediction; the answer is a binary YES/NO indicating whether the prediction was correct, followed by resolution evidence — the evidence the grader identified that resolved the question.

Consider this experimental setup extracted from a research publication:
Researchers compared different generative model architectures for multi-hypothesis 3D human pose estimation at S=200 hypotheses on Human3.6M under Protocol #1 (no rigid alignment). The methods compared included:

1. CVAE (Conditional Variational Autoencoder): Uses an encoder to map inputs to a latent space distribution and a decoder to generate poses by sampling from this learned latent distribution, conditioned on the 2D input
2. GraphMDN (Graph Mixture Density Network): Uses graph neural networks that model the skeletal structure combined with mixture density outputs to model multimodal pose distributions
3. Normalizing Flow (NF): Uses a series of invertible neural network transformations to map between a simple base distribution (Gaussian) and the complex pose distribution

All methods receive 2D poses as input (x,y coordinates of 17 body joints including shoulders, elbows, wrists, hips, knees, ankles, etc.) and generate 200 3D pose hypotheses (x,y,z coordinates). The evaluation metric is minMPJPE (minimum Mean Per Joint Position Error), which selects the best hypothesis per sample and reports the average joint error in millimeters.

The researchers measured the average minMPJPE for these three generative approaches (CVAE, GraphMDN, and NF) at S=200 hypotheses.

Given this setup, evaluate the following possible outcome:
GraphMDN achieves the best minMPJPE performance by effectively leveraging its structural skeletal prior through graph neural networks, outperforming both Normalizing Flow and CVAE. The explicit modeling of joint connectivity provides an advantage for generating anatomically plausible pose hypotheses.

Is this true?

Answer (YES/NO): NO